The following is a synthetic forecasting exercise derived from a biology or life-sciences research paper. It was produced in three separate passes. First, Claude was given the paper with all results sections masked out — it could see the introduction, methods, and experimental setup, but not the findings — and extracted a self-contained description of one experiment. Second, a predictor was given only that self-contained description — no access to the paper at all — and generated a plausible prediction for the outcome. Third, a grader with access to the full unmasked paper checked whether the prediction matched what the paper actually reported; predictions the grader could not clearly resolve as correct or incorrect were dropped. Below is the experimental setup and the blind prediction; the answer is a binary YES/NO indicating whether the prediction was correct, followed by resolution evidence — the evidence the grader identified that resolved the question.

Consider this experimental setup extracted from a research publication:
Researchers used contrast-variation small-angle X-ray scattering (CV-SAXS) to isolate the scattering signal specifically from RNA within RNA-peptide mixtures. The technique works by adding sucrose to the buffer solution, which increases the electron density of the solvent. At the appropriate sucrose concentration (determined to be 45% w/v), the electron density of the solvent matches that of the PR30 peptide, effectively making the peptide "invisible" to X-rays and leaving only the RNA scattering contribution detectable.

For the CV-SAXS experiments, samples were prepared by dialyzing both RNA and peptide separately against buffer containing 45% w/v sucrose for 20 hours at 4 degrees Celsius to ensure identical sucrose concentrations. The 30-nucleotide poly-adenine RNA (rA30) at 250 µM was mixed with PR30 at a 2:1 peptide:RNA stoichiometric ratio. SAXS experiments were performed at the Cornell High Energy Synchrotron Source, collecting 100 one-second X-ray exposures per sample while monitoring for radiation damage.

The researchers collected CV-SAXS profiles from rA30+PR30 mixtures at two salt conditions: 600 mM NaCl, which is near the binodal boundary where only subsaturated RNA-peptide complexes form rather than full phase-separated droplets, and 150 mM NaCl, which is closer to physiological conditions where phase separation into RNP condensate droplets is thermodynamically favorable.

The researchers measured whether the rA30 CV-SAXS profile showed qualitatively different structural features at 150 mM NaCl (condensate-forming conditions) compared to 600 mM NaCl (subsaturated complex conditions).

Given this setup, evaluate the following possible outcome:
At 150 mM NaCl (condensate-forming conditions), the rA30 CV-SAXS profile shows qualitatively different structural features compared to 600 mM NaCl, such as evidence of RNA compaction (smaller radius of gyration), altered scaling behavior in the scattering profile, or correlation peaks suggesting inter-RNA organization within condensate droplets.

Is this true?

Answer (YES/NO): YES